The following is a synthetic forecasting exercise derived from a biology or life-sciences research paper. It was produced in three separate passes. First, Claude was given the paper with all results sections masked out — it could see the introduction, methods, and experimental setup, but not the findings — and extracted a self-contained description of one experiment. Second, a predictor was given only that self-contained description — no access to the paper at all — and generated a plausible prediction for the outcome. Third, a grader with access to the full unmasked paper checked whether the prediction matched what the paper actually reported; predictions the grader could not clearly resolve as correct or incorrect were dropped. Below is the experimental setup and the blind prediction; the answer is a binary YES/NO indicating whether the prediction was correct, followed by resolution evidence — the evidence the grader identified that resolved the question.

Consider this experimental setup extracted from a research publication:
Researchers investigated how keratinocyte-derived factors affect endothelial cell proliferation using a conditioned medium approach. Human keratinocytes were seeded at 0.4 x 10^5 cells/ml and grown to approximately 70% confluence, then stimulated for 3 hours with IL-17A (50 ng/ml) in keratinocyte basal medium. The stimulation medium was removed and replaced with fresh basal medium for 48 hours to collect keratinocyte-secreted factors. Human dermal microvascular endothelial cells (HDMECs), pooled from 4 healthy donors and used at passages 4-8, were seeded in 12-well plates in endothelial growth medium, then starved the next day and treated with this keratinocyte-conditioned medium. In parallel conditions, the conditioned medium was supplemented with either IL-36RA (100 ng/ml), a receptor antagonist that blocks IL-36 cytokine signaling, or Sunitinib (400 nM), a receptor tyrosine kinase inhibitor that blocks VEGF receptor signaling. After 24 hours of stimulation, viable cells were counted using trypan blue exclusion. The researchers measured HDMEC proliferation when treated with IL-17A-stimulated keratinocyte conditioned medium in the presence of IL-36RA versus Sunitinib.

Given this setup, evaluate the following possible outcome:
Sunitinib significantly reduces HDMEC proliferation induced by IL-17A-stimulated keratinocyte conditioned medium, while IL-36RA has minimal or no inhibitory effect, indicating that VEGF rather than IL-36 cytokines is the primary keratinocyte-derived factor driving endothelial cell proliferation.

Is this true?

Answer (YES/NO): NO